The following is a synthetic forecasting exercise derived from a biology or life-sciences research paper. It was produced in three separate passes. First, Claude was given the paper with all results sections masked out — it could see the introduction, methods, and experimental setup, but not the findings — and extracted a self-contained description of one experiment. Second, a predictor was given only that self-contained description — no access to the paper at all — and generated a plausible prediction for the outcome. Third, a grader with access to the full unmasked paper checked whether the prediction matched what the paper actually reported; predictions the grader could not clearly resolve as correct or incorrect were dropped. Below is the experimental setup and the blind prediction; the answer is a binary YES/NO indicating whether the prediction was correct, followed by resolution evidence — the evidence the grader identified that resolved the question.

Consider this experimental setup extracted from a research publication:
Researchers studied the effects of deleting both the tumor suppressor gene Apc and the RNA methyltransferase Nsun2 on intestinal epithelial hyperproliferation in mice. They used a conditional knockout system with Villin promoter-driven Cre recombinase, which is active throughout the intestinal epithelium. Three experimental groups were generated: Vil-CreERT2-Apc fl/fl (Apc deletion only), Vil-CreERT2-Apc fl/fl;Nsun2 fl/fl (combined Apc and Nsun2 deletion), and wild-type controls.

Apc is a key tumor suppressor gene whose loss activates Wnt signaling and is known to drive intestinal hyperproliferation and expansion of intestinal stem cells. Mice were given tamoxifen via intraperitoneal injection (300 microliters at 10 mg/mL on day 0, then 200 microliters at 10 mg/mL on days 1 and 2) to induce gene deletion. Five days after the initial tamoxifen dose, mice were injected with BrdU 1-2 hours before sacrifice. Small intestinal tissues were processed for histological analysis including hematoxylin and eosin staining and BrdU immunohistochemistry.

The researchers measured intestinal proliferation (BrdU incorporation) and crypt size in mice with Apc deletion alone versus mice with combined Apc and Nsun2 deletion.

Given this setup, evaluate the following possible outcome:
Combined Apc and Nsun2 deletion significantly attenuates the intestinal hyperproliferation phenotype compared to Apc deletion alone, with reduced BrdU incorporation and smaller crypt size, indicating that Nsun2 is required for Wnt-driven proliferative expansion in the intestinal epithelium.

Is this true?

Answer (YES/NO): YES